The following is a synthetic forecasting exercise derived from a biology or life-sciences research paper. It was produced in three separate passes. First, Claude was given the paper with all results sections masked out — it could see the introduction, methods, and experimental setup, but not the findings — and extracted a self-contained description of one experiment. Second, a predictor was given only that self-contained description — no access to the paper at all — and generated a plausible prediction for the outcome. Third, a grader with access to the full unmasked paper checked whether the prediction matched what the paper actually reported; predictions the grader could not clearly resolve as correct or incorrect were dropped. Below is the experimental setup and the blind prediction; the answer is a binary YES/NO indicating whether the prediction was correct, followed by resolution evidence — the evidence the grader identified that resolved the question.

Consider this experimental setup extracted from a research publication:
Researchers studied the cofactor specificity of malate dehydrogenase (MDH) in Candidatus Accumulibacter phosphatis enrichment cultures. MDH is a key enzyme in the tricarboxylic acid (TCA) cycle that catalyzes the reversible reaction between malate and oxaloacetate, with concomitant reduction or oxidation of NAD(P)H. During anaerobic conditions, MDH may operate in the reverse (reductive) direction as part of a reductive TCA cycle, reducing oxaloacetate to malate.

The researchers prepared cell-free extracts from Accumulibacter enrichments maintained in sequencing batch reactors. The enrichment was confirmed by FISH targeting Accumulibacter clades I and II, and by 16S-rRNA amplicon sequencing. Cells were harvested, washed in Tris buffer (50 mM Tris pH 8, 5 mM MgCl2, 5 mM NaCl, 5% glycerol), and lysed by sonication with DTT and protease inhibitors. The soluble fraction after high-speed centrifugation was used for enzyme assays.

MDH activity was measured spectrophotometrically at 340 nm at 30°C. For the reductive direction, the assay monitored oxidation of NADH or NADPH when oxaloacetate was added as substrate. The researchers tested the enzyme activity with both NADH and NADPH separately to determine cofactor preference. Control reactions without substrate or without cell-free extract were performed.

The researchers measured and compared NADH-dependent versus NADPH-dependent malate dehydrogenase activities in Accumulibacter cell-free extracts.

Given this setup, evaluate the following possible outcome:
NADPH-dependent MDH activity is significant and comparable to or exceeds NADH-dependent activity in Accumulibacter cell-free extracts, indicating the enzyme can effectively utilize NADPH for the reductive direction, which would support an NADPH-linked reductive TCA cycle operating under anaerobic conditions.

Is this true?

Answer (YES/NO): NO